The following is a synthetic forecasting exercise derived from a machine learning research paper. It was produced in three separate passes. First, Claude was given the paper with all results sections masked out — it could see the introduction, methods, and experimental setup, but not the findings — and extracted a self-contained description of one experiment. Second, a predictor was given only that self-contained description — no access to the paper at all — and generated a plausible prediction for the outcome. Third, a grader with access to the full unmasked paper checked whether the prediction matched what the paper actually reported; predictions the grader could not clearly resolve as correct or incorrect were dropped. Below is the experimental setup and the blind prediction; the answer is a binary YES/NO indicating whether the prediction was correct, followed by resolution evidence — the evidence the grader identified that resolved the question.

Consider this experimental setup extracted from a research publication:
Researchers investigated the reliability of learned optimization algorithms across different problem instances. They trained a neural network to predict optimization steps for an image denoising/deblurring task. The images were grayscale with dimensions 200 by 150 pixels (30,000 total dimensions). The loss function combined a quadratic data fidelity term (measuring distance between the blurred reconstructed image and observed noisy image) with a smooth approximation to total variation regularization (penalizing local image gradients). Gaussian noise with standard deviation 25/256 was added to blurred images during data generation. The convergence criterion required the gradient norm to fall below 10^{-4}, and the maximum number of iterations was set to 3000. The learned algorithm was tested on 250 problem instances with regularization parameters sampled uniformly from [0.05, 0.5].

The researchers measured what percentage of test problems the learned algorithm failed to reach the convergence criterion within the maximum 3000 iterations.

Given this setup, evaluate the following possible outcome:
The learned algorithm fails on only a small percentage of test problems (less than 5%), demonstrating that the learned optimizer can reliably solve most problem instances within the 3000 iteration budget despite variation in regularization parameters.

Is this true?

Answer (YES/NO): YES